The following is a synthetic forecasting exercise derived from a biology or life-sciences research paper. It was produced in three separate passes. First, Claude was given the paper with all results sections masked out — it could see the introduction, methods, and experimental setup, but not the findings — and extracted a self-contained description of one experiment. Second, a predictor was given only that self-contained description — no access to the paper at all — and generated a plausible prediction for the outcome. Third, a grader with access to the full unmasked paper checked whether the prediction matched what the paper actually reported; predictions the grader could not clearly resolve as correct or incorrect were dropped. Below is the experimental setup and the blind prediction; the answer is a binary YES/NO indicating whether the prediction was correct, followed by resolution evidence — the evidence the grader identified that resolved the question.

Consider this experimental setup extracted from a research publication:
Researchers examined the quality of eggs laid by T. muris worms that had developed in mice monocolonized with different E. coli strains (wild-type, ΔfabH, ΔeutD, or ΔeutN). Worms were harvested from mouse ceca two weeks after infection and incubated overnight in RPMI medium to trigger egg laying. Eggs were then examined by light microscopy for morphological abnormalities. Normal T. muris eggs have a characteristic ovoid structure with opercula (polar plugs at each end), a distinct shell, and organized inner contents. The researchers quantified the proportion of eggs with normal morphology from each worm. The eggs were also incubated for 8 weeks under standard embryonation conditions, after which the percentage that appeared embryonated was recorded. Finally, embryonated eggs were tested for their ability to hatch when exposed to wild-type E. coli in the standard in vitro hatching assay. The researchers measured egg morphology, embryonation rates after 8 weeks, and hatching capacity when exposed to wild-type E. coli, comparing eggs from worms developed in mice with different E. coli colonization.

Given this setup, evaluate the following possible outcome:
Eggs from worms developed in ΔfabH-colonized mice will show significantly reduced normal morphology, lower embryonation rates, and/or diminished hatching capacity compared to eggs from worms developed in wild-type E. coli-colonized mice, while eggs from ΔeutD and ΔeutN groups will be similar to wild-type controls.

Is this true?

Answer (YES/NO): NO